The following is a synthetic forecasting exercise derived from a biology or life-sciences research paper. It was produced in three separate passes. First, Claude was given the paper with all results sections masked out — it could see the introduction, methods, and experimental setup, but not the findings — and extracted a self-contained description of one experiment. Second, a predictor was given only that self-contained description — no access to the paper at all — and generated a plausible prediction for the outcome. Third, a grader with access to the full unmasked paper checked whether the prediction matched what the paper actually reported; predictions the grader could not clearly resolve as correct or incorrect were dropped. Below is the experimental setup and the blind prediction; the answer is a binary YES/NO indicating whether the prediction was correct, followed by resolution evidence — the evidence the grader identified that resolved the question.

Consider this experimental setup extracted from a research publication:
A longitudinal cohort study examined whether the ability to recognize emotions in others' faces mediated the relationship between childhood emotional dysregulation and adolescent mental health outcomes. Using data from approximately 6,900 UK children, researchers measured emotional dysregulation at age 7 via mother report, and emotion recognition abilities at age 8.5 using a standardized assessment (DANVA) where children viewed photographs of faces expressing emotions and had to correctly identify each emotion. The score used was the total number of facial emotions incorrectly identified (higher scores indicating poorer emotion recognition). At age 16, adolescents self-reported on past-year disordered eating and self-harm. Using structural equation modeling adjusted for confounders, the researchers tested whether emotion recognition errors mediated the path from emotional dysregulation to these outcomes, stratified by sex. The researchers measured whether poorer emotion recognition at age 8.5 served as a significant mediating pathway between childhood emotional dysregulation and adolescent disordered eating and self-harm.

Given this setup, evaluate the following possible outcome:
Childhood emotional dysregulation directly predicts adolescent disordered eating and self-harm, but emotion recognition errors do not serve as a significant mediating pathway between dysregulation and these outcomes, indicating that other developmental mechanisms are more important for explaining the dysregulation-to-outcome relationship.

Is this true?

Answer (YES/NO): YES